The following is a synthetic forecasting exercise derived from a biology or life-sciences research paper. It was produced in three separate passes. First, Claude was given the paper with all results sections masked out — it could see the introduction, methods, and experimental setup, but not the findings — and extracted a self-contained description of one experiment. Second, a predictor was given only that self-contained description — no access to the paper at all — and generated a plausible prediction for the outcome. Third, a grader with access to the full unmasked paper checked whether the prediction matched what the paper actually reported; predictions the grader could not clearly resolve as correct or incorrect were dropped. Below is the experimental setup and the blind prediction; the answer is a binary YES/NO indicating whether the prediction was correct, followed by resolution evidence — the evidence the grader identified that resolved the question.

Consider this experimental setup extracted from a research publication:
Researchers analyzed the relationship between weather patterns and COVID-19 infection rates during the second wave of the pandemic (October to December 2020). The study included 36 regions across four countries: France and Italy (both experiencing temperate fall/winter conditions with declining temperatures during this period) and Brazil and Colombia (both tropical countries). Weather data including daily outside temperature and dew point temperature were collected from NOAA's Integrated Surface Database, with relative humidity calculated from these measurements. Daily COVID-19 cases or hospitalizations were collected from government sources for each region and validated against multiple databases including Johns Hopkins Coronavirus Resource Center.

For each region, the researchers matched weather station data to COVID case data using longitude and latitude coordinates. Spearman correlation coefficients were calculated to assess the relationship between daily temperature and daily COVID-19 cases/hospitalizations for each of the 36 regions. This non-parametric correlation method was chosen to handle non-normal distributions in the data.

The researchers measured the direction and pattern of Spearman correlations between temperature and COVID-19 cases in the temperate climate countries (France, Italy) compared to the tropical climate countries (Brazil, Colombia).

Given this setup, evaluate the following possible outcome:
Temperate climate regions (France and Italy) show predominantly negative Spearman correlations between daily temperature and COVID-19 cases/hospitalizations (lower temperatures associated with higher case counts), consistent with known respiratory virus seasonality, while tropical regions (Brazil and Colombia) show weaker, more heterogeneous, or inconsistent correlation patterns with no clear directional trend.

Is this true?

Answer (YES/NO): YES